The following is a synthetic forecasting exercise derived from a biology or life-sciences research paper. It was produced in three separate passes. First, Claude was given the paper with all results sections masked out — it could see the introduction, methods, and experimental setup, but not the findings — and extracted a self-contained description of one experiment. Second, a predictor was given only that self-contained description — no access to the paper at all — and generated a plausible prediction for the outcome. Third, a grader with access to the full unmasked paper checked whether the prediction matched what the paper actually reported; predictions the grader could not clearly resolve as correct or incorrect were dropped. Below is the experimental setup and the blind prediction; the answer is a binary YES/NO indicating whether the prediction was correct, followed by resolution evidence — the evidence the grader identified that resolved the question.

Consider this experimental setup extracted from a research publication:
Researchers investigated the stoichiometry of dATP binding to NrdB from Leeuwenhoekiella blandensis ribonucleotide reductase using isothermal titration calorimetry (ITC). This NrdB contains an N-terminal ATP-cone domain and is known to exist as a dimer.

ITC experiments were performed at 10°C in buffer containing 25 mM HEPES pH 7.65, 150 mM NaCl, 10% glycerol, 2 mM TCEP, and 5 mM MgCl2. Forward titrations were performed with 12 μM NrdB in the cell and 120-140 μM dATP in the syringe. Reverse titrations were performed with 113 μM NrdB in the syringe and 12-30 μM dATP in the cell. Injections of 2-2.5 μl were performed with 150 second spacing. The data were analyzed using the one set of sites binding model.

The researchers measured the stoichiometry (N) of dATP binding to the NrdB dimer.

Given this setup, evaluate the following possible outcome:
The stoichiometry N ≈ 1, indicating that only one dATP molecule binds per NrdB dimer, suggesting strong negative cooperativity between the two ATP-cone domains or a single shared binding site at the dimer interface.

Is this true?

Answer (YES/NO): NO